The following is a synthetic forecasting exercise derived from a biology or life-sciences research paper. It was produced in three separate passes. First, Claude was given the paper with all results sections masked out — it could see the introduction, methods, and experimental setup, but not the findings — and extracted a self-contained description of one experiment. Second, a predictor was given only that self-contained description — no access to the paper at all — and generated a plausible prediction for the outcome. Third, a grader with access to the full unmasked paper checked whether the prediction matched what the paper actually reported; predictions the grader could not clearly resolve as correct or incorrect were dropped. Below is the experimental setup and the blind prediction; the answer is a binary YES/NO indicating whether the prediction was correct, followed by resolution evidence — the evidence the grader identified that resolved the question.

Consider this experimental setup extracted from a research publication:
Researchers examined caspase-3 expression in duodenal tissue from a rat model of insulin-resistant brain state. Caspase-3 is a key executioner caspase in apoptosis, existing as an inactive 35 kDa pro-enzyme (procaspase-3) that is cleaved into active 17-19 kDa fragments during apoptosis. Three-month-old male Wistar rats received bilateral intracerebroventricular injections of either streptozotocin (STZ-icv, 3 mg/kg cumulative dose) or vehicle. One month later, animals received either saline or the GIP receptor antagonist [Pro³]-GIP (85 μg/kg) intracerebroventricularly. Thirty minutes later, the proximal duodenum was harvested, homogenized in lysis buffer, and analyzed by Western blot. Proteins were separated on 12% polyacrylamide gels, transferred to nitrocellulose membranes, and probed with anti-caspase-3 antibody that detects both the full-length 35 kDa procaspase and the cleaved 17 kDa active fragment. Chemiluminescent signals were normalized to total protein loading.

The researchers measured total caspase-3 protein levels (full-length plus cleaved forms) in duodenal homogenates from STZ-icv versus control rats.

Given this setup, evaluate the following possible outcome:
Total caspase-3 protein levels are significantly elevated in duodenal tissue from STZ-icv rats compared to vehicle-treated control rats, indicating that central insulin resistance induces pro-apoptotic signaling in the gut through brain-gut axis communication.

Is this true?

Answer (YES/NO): NO